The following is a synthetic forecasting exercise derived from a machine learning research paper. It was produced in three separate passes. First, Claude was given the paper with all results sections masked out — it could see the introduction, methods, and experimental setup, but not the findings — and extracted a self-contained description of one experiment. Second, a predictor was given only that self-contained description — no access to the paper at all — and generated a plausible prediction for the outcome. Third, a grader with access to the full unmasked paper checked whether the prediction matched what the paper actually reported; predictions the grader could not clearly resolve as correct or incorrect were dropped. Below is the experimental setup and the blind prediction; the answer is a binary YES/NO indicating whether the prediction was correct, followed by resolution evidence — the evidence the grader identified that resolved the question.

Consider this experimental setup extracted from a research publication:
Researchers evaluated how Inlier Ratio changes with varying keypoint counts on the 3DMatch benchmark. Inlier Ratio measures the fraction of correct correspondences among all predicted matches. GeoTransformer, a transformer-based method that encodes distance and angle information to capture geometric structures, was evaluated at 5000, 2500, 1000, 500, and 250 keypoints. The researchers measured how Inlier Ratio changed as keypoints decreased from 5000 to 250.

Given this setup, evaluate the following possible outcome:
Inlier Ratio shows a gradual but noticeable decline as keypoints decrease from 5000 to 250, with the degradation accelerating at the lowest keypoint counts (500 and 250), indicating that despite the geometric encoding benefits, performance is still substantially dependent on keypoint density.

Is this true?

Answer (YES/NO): NO